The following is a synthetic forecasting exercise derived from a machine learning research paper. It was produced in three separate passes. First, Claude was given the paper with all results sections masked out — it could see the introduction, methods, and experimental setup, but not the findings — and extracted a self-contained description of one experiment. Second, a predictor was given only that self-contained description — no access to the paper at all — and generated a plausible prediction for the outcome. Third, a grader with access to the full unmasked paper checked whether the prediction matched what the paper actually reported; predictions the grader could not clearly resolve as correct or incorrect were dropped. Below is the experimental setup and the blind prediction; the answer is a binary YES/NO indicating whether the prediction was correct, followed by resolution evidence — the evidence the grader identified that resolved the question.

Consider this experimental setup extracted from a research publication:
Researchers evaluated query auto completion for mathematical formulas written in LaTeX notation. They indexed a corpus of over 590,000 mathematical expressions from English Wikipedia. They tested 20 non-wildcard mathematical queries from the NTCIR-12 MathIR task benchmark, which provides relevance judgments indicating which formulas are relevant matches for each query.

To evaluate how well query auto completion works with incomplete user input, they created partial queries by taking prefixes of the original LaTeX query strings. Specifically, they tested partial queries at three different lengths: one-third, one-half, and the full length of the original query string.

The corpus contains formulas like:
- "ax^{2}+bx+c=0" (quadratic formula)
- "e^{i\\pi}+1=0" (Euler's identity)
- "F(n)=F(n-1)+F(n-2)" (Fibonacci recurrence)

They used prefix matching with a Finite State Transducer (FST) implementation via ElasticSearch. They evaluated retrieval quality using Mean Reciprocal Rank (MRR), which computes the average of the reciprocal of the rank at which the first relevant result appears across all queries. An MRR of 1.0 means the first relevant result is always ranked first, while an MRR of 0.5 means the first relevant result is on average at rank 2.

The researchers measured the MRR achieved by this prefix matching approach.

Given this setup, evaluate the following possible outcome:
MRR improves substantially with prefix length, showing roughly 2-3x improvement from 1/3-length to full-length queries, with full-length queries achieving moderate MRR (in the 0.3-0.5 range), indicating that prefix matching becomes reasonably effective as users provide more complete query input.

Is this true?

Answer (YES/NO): NO